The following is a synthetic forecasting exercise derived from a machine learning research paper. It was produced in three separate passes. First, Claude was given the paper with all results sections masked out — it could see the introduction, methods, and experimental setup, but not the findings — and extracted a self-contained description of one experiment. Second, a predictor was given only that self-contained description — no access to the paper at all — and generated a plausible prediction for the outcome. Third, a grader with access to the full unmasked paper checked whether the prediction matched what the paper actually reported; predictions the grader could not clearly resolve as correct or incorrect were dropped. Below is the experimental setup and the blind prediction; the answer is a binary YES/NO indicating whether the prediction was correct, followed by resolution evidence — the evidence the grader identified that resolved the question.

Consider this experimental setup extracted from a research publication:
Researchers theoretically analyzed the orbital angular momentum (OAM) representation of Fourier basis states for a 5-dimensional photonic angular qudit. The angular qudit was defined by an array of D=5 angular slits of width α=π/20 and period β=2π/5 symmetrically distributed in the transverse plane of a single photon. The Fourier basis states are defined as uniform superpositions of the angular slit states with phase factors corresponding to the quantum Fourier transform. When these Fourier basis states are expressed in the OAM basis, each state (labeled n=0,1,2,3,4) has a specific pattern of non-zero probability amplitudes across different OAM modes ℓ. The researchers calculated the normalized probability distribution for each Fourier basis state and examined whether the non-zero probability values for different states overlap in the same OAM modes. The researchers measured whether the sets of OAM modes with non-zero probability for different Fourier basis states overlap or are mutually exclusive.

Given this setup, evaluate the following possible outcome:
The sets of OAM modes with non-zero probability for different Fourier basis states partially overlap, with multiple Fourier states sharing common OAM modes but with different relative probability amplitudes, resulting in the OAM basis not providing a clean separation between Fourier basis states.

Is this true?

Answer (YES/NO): NO